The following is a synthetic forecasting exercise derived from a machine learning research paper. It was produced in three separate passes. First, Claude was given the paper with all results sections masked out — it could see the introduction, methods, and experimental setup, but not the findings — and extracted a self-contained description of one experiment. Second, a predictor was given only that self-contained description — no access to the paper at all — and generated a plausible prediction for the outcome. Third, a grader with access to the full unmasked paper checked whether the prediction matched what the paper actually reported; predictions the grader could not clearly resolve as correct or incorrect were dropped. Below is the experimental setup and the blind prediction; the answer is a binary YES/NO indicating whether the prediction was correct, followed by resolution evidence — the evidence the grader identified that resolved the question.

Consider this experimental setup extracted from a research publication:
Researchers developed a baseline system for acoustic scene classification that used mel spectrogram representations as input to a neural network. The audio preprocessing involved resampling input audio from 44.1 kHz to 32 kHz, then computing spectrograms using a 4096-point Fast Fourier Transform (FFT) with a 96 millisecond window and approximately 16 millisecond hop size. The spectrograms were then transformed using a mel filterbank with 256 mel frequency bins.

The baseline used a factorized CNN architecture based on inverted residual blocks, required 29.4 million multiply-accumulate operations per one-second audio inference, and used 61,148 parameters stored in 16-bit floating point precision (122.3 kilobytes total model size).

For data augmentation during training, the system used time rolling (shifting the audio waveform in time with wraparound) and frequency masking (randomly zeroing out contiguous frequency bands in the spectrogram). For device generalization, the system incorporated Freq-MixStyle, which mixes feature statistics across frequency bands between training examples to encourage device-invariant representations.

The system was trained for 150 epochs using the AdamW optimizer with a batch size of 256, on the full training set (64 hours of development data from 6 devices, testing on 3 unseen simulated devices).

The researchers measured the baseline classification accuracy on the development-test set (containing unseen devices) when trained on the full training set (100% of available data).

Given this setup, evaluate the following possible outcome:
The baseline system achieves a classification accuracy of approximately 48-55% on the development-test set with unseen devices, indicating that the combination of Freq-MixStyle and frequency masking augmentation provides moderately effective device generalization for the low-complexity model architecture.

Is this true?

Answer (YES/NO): NO